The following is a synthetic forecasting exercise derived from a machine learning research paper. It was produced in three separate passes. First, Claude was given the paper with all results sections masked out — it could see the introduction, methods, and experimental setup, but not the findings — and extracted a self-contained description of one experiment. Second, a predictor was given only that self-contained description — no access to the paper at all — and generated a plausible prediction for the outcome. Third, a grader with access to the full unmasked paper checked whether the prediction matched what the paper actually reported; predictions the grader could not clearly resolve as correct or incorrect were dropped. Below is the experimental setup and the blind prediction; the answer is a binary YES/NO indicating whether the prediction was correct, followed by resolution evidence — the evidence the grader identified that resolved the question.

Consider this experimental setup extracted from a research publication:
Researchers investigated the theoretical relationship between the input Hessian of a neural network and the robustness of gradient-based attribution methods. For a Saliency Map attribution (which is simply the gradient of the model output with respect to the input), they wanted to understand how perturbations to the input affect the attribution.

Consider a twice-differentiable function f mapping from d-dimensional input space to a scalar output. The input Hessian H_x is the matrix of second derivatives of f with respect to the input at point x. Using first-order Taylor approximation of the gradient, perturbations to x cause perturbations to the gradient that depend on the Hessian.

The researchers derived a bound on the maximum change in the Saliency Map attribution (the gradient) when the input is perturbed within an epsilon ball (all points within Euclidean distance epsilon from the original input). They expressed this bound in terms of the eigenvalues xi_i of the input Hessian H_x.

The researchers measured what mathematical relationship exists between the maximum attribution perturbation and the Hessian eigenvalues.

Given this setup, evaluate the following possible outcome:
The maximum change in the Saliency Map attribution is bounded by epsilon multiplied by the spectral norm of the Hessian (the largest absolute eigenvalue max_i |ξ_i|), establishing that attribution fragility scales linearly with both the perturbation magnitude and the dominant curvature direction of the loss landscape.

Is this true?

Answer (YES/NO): YES